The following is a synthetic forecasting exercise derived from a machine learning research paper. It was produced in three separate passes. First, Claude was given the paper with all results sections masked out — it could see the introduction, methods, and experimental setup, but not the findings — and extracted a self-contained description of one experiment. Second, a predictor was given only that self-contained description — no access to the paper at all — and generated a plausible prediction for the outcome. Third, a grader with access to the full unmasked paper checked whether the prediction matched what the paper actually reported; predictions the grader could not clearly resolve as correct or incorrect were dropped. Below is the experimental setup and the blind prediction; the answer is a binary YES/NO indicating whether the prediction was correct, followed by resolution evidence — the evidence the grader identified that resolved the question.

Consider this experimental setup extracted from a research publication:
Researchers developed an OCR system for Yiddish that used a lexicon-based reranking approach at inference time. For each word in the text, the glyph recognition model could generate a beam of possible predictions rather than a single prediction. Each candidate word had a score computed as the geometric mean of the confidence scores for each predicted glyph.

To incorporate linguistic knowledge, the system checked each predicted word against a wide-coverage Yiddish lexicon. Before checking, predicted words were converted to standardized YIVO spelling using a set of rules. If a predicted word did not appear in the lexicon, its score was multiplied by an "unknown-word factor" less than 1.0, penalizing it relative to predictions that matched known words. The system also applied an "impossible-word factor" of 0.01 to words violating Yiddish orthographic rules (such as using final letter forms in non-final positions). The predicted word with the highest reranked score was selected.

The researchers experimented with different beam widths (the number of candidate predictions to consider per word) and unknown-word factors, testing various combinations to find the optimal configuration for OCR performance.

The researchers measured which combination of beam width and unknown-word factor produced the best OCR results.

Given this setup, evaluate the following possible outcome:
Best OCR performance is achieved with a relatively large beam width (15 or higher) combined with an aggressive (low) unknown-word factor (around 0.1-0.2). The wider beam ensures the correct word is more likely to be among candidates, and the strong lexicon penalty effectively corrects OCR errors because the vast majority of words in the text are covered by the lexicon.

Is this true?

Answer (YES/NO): NO